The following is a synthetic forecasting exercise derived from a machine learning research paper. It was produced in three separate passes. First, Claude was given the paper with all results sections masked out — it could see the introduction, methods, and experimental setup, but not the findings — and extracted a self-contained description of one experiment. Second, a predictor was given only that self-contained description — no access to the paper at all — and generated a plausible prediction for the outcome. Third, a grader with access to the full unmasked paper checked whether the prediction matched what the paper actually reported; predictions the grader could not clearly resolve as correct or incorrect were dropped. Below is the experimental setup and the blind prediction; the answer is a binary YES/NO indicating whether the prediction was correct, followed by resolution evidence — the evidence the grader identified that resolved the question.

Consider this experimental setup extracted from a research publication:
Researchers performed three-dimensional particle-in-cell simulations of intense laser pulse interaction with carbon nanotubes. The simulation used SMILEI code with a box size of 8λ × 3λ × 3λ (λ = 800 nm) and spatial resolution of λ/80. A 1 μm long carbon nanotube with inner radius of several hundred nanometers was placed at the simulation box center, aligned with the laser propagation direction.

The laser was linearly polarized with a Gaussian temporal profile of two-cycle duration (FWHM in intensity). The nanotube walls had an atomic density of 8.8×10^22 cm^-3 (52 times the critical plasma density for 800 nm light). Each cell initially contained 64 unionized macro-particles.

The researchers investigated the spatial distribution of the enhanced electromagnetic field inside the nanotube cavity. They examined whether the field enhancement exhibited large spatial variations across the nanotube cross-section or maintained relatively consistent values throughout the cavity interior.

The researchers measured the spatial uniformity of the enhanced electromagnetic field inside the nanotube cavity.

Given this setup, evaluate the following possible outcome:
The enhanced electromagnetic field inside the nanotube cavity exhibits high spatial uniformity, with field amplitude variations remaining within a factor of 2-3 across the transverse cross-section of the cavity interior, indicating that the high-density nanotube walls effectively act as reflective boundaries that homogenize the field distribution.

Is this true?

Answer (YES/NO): YES